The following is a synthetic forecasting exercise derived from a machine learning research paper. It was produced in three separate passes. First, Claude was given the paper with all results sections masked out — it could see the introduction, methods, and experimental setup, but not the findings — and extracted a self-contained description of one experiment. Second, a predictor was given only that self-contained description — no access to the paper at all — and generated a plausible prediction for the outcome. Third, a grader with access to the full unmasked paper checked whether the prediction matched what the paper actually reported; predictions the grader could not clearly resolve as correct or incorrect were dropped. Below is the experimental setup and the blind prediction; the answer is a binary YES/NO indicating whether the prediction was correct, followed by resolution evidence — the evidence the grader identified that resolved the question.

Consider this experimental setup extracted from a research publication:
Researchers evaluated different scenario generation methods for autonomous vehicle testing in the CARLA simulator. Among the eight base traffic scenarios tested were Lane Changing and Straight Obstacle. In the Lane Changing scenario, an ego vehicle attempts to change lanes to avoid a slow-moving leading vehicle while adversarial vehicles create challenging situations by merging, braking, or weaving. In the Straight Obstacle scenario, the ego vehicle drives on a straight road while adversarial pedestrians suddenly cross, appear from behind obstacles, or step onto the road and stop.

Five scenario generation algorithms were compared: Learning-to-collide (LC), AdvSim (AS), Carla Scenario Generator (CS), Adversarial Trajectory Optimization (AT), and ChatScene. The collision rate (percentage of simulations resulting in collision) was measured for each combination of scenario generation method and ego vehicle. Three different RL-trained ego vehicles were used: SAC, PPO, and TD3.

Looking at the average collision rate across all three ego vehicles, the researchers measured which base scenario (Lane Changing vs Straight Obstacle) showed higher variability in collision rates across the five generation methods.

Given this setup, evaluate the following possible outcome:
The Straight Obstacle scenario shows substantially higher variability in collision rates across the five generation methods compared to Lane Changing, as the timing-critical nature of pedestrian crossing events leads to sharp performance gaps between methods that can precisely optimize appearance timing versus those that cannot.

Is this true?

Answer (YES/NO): YES